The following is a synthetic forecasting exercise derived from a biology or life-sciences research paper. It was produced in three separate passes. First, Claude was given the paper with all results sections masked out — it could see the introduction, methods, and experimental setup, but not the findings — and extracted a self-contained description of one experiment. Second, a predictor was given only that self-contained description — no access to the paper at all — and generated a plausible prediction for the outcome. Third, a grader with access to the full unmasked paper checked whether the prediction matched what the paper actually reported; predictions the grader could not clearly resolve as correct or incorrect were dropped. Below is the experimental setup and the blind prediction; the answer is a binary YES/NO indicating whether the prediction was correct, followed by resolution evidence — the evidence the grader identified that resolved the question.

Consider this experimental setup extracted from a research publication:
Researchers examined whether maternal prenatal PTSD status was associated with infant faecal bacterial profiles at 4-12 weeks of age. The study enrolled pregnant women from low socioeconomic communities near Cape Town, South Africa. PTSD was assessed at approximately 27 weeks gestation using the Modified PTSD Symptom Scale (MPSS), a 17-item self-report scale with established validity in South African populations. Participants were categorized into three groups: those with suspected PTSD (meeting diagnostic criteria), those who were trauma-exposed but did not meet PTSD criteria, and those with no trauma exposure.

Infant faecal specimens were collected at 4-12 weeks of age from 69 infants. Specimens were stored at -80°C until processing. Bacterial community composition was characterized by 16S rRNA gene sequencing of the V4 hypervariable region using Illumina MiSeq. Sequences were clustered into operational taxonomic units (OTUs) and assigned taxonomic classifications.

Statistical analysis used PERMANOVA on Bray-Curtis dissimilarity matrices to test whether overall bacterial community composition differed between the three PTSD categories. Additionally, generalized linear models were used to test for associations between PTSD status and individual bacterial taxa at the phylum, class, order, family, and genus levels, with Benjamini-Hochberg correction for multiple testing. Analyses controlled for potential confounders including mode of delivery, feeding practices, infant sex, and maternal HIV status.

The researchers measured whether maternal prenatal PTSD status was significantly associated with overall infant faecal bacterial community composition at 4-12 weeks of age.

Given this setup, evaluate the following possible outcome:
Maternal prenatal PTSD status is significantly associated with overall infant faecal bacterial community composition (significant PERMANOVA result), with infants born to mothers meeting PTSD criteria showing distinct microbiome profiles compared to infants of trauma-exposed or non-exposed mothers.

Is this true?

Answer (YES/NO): NO